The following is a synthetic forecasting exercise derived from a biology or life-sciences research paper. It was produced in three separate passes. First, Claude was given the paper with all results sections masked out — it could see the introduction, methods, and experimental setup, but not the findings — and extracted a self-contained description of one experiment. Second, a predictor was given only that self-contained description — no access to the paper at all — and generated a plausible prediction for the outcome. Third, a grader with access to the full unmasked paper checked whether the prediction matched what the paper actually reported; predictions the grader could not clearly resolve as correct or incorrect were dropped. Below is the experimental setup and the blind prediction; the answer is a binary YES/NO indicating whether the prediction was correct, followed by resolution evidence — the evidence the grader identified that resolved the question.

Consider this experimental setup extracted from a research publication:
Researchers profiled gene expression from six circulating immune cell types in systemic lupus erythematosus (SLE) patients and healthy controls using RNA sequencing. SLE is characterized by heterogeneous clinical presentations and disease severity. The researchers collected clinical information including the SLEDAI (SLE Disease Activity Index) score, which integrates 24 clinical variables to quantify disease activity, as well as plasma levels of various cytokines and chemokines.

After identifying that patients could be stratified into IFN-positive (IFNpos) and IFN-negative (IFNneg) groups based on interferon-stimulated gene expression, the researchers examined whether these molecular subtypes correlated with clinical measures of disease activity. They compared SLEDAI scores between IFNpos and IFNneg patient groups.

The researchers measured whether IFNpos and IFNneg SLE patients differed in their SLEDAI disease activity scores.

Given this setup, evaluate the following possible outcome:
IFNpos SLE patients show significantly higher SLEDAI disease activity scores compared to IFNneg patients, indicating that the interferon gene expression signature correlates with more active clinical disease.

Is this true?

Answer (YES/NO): YES